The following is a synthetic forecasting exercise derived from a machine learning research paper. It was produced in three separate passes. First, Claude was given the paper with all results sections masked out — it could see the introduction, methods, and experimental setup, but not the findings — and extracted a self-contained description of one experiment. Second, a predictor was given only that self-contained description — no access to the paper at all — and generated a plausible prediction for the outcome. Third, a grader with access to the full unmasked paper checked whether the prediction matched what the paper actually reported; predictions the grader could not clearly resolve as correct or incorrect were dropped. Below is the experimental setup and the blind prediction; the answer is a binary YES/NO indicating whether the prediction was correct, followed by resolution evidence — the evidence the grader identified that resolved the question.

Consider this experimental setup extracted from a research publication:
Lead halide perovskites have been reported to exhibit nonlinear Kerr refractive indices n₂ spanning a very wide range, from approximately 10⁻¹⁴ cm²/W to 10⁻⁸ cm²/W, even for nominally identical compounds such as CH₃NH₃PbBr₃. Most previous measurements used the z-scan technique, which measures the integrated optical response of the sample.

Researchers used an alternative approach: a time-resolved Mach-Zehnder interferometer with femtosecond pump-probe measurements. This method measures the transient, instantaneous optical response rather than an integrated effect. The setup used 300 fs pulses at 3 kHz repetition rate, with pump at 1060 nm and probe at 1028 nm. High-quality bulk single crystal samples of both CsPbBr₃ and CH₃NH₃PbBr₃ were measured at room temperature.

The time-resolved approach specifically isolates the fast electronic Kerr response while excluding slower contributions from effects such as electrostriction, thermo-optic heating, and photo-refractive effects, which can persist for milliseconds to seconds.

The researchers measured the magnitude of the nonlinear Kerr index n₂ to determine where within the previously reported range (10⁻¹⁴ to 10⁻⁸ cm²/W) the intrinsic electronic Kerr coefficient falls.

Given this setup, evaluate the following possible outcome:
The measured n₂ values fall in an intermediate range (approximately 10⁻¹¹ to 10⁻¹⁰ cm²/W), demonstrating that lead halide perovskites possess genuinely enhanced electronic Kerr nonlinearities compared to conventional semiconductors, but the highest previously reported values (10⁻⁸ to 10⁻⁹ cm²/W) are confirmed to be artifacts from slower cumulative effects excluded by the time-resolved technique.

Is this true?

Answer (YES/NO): NO